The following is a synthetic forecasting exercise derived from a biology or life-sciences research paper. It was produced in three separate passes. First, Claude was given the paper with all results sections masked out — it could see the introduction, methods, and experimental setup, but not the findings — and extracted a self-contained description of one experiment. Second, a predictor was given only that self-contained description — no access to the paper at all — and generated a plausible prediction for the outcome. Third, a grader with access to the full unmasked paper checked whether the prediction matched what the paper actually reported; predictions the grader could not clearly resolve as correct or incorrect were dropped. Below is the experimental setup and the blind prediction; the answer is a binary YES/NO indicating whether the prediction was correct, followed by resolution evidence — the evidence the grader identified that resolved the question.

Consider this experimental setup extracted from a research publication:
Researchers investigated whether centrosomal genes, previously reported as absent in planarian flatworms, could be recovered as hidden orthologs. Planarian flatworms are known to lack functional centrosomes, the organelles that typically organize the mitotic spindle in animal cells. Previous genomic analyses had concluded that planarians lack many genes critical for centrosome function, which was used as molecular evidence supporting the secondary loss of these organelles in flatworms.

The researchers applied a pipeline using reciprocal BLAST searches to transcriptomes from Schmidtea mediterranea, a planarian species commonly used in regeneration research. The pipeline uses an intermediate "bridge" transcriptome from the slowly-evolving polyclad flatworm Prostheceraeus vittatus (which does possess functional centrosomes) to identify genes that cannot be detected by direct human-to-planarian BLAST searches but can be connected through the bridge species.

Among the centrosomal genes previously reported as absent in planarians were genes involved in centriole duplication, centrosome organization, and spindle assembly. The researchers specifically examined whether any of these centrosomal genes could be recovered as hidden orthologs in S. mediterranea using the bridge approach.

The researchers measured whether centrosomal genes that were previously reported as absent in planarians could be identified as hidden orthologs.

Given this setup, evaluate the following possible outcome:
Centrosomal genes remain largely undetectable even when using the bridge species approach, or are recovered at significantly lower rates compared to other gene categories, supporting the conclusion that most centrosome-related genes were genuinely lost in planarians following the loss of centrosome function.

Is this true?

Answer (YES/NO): NO